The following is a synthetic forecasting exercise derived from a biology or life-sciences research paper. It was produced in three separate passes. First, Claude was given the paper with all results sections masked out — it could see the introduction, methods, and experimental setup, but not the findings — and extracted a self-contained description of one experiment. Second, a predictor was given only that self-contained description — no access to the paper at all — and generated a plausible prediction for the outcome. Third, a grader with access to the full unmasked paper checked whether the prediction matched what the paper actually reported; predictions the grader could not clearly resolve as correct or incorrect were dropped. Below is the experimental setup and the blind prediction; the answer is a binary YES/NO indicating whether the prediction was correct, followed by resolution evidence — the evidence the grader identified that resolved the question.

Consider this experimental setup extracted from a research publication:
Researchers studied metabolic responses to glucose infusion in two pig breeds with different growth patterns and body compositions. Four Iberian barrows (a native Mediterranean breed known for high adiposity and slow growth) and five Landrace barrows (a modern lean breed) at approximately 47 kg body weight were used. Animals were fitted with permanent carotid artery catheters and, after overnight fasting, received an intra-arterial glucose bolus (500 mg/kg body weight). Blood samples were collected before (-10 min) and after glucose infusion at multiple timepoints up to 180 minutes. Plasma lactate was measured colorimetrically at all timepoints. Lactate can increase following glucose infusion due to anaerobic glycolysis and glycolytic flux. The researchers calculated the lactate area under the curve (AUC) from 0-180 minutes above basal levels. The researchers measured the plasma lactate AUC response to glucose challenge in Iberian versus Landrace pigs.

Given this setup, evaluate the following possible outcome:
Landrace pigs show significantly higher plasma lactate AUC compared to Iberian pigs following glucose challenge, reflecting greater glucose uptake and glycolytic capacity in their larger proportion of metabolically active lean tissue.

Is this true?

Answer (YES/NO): NO